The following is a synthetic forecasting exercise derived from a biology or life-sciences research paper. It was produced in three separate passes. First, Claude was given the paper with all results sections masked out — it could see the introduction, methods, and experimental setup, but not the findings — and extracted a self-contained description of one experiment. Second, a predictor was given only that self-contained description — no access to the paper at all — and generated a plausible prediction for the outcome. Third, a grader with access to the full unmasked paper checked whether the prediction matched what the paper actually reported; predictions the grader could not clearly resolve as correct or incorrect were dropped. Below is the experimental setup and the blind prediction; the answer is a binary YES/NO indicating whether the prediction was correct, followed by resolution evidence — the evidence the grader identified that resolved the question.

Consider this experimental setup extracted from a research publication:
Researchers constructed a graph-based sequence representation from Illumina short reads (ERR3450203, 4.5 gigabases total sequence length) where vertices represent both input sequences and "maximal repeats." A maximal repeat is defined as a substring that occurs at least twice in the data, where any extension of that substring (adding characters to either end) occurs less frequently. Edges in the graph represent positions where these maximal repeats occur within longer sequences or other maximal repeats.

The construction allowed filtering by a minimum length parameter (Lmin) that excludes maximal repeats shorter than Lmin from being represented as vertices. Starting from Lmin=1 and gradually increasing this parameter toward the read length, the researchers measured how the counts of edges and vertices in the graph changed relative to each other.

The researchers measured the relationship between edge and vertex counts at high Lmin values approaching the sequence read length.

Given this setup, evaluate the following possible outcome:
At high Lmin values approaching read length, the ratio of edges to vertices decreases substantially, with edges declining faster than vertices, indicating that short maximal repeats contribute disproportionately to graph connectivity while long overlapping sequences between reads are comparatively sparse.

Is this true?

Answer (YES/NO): YES